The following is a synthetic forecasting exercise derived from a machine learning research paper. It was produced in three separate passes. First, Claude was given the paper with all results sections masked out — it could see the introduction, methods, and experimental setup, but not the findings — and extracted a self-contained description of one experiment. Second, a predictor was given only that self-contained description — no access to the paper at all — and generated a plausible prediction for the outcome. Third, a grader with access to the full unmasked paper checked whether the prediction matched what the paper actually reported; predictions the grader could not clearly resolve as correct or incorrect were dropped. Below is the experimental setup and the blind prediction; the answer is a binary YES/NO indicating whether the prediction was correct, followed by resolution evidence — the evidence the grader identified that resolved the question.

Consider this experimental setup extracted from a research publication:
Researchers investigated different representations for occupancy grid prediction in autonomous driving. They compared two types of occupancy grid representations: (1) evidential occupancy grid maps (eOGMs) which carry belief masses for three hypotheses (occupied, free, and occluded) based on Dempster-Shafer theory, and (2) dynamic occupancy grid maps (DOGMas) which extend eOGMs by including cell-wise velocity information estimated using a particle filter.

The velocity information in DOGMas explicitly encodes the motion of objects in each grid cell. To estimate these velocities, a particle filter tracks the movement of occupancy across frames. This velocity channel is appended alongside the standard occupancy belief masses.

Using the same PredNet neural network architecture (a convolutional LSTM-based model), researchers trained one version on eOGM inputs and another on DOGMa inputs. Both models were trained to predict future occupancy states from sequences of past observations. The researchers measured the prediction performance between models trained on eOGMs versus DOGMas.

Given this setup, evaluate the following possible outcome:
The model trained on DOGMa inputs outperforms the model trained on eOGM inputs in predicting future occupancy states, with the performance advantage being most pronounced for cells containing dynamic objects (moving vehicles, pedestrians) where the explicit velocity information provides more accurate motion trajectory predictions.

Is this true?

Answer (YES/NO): NO